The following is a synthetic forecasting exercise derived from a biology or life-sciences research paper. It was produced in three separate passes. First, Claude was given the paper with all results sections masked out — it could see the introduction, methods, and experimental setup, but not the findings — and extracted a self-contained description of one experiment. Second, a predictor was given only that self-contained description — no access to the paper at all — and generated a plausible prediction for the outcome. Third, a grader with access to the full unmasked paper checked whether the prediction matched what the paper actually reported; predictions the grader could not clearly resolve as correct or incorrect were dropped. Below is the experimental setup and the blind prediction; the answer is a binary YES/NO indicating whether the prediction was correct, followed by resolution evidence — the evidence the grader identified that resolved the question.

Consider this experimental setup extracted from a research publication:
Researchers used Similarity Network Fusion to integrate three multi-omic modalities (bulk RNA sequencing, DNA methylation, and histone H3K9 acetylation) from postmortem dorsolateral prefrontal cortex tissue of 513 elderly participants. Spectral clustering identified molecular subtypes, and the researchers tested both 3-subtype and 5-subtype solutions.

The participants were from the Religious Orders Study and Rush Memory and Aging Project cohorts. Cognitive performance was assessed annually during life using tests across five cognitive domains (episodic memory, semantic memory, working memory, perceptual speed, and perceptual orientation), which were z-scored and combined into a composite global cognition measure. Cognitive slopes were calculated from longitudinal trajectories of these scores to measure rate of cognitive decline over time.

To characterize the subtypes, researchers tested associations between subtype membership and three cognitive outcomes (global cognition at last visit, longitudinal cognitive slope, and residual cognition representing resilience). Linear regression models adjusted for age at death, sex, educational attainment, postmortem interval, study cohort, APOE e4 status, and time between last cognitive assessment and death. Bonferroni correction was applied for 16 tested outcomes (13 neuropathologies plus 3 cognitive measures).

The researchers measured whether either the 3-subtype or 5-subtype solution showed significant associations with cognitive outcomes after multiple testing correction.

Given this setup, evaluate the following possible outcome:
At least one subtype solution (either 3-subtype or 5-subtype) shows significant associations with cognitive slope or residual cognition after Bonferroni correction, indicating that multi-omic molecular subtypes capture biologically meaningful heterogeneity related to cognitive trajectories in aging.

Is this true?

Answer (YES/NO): YES